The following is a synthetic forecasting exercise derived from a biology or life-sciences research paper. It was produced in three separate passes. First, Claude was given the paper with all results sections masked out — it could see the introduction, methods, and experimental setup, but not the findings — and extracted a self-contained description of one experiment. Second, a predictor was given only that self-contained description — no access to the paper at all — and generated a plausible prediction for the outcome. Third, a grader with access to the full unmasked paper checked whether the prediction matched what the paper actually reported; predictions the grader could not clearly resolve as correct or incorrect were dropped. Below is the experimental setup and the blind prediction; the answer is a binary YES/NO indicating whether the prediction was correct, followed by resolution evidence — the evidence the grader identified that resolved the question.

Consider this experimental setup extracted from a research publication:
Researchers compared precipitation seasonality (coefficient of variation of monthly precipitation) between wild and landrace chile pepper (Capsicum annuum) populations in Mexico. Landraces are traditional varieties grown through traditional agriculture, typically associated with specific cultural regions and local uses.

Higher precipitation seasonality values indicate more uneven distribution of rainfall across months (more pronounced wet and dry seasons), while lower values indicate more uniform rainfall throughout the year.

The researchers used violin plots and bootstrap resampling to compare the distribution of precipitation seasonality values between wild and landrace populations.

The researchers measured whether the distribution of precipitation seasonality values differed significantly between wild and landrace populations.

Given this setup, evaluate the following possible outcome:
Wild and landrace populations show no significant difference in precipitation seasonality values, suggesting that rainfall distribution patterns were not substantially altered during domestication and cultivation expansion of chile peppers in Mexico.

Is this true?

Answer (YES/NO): YES